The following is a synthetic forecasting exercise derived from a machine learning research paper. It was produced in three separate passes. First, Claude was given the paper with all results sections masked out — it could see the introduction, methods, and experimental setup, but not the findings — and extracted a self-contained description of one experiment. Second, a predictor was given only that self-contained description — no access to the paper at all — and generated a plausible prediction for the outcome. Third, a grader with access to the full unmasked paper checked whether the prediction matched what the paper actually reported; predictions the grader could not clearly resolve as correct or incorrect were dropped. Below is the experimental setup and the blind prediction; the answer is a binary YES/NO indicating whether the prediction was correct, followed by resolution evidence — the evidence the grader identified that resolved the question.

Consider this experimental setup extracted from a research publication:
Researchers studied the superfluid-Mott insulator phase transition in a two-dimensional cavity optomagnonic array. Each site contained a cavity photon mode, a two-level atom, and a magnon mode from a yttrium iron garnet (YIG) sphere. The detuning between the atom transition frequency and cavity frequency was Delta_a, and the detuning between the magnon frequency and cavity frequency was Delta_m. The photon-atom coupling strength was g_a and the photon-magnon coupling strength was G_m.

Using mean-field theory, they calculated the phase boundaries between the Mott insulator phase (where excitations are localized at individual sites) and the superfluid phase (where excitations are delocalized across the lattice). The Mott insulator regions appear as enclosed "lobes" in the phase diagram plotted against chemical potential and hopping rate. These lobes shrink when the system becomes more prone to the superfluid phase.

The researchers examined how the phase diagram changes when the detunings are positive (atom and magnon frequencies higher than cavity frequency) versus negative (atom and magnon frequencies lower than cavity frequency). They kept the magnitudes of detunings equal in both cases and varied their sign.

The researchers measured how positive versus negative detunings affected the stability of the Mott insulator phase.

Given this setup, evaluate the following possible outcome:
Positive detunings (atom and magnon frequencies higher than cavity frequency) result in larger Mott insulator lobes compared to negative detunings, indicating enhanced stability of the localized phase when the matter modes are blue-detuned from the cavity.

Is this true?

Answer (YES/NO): YES